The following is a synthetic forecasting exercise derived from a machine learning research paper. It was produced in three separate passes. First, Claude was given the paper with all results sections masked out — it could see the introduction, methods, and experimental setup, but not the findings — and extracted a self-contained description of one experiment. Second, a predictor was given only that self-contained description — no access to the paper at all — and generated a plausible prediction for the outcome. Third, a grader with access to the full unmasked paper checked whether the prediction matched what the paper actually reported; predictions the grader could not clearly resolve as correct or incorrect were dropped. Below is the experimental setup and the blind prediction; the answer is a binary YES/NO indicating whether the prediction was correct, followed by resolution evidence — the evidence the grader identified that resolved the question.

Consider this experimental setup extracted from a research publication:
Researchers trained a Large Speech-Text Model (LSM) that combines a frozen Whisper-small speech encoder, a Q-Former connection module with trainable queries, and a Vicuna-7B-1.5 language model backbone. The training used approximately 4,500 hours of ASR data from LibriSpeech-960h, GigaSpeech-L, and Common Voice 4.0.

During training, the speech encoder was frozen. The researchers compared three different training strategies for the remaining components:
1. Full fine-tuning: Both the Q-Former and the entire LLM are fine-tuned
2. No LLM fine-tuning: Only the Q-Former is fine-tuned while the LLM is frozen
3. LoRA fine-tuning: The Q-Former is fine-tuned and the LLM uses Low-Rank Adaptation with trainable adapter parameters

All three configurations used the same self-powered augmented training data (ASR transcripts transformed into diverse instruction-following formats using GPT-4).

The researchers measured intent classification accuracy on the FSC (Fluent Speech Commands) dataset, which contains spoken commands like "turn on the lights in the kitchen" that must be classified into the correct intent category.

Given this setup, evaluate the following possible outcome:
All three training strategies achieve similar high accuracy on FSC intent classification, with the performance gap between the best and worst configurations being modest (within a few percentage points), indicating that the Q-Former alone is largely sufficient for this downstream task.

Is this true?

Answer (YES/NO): NO